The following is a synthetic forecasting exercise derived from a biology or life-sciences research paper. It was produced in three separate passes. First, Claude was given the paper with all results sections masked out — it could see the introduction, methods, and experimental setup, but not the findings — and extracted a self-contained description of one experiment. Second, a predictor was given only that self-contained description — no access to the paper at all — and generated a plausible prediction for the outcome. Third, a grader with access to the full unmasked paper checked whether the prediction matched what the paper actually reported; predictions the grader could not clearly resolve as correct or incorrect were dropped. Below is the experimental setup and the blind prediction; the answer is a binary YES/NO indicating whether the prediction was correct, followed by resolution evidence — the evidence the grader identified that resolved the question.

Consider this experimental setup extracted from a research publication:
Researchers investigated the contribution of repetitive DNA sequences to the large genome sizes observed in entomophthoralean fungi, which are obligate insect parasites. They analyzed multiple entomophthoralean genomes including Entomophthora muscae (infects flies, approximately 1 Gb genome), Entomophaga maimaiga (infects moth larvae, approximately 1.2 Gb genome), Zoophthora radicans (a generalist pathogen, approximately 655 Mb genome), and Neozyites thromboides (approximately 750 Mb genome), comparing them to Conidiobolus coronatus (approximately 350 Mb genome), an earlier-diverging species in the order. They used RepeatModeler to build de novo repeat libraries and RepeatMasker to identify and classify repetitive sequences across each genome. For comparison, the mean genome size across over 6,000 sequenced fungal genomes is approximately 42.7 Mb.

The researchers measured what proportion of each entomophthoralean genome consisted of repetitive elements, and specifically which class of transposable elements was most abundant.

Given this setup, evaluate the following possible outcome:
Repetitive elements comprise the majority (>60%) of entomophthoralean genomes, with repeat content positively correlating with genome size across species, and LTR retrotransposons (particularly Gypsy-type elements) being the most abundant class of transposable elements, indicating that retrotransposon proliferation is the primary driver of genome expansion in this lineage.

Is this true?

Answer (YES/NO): YES